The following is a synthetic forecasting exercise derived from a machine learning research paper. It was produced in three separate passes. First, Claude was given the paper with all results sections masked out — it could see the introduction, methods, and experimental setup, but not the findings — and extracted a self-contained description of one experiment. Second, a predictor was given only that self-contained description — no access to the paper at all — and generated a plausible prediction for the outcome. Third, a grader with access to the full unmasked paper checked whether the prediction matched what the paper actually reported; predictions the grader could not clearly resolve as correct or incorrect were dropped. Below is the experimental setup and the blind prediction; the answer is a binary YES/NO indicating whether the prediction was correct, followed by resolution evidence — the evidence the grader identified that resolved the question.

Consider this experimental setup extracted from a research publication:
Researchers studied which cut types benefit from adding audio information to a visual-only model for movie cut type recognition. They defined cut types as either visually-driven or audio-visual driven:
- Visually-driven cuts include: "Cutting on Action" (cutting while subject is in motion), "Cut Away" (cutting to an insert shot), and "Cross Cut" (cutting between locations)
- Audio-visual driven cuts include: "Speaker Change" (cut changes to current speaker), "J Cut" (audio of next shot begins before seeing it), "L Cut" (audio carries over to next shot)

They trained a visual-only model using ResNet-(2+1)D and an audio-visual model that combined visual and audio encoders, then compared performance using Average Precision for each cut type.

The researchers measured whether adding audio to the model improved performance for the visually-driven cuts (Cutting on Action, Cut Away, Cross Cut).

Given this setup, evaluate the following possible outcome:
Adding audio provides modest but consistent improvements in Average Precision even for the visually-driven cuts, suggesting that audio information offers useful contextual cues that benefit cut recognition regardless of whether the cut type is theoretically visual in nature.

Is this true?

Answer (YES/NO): NO